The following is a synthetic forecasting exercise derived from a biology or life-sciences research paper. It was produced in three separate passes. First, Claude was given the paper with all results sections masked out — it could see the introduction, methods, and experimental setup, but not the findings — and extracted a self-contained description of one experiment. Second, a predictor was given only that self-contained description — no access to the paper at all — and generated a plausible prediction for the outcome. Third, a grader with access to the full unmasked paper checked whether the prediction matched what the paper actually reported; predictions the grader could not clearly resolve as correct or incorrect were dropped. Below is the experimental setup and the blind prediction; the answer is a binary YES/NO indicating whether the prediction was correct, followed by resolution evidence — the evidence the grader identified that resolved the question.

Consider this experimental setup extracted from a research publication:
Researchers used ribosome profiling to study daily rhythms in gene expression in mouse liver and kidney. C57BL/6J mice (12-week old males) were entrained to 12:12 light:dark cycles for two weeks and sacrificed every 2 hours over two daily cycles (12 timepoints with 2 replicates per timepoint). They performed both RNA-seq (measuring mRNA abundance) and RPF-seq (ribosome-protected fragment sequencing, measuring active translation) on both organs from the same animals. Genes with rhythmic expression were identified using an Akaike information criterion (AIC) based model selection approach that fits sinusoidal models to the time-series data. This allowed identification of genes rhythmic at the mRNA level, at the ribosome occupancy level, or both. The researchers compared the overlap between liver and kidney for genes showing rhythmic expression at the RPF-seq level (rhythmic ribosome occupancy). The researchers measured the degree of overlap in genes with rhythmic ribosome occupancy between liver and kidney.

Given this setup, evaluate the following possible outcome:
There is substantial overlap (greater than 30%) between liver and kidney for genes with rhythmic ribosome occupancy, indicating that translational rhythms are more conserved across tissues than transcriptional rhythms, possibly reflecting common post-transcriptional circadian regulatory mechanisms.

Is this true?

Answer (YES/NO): NO